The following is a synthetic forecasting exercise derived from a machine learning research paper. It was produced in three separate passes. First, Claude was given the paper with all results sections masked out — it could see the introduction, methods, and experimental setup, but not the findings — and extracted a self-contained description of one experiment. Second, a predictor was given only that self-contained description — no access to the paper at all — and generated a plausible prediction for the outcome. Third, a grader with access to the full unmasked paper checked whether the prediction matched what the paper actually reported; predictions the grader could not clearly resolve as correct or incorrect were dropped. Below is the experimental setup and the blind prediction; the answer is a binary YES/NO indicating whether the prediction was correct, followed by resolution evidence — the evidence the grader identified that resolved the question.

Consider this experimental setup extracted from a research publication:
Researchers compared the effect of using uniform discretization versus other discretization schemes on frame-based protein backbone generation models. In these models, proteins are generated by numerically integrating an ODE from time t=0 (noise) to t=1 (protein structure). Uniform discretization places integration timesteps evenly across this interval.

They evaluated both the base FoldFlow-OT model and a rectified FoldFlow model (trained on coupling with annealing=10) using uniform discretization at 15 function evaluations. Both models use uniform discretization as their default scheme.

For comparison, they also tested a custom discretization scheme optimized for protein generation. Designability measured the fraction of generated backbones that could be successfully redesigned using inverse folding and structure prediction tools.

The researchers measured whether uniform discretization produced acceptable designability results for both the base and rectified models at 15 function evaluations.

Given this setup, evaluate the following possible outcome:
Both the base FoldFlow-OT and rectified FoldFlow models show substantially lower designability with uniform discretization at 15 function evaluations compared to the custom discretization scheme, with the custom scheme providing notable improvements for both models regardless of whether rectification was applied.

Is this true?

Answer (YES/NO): YES